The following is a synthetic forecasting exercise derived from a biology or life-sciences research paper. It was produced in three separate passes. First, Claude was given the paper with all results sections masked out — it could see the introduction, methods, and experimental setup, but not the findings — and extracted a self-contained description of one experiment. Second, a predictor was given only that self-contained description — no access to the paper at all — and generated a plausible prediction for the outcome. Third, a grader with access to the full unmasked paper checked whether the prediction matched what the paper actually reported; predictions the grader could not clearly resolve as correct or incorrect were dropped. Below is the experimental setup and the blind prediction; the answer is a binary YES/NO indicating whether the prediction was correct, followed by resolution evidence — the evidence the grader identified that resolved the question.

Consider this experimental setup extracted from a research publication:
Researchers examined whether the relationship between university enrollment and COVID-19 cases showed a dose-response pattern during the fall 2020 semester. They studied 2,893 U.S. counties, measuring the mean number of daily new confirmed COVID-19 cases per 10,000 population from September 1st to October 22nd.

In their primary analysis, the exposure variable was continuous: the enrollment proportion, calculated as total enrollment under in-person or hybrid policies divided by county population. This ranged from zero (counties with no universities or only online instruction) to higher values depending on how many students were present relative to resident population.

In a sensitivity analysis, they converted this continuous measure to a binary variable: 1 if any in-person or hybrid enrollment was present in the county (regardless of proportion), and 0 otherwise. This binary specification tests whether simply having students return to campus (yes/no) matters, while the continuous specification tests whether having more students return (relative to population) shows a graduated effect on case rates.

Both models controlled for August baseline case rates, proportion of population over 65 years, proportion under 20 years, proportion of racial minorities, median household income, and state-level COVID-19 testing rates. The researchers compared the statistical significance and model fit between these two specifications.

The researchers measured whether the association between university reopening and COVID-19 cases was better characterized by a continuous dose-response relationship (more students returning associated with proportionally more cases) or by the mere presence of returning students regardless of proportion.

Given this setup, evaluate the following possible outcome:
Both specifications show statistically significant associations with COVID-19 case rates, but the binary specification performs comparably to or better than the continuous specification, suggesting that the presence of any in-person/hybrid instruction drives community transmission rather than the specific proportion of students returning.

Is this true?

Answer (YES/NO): NO